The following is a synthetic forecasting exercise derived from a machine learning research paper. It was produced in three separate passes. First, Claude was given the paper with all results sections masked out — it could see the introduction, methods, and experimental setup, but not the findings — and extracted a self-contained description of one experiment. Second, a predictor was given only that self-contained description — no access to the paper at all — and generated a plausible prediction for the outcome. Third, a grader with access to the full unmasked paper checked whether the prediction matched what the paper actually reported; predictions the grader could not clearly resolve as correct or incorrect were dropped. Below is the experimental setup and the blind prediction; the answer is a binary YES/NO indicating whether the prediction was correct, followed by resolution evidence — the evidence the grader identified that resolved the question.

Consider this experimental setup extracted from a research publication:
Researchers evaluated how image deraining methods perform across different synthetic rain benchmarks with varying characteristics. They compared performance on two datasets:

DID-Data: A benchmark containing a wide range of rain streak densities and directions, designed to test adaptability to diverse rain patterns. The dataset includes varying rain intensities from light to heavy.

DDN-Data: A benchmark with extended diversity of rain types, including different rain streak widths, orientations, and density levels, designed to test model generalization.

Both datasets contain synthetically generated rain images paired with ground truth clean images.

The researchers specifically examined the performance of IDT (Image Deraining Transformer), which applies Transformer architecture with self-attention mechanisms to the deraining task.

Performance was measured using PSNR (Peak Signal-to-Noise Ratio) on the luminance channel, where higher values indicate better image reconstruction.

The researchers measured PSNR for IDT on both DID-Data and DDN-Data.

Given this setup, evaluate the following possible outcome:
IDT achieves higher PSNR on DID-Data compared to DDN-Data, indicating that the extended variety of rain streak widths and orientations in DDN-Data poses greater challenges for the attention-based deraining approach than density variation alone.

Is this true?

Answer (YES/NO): YES